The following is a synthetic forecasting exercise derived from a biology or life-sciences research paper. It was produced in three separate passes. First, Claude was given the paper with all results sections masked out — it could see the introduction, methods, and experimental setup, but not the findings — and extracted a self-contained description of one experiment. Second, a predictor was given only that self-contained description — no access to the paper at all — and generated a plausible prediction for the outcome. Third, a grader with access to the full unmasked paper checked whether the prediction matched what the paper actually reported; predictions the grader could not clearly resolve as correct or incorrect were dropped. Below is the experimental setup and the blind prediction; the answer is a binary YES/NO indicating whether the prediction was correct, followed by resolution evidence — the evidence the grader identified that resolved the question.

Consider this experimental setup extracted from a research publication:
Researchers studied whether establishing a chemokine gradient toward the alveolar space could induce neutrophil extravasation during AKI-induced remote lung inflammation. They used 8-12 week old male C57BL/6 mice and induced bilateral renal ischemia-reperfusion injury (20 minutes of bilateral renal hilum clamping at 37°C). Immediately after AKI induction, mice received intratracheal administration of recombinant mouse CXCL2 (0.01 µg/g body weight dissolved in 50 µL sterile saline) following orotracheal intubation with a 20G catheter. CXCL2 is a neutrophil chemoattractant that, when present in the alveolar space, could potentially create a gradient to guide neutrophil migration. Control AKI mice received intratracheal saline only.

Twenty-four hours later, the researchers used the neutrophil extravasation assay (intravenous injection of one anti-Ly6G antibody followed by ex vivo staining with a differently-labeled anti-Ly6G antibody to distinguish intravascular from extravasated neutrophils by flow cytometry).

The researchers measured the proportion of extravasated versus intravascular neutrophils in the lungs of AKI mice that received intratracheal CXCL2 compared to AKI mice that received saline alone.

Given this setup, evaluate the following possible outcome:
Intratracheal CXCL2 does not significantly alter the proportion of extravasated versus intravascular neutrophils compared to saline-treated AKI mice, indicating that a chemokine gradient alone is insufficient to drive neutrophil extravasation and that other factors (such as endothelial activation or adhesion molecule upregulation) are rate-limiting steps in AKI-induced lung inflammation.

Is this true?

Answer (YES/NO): NO